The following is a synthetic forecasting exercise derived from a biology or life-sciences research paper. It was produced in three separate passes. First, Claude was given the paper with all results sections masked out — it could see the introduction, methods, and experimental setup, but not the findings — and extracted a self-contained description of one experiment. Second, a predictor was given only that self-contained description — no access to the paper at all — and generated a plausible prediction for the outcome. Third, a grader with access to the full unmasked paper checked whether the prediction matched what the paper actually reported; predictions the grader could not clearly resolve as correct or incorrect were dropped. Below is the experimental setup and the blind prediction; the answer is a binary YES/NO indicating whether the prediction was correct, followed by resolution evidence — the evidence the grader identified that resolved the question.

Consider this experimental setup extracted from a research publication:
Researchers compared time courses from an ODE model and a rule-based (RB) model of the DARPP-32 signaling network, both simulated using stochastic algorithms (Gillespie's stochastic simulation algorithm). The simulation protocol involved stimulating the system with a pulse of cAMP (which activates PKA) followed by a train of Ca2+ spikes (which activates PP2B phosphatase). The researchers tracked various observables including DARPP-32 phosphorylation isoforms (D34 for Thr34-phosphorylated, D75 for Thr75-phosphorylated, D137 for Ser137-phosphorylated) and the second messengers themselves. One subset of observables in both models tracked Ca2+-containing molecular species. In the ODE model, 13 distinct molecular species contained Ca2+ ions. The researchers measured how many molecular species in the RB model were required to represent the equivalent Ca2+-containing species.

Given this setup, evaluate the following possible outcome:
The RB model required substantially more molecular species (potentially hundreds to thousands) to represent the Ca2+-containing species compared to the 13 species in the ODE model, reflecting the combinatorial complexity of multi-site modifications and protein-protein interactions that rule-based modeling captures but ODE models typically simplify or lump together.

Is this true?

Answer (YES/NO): NO